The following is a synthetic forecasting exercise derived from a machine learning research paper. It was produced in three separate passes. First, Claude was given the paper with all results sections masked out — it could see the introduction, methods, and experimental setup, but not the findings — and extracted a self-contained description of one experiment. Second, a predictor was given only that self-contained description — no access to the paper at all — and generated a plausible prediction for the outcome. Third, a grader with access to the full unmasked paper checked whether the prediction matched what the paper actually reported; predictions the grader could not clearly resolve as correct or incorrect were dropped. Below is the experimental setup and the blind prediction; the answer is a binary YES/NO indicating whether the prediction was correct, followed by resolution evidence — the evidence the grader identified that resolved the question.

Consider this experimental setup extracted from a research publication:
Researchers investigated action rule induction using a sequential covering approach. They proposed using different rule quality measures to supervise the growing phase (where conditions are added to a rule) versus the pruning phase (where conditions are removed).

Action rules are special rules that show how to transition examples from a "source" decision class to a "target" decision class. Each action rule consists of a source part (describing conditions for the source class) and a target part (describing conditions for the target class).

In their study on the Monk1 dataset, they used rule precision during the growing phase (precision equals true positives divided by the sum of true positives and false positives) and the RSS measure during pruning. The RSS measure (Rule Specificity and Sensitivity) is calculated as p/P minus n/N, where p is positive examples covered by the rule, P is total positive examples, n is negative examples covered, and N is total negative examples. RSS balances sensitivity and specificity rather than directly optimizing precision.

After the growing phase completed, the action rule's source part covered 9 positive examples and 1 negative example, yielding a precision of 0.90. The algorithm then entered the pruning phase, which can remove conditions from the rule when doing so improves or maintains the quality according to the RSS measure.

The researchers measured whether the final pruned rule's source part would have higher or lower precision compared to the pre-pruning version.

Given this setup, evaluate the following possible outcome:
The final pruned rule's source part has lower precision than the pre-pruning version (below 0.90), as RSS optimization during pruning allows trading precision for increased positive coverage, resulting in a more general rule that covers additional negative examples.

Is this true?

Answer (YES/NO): YES